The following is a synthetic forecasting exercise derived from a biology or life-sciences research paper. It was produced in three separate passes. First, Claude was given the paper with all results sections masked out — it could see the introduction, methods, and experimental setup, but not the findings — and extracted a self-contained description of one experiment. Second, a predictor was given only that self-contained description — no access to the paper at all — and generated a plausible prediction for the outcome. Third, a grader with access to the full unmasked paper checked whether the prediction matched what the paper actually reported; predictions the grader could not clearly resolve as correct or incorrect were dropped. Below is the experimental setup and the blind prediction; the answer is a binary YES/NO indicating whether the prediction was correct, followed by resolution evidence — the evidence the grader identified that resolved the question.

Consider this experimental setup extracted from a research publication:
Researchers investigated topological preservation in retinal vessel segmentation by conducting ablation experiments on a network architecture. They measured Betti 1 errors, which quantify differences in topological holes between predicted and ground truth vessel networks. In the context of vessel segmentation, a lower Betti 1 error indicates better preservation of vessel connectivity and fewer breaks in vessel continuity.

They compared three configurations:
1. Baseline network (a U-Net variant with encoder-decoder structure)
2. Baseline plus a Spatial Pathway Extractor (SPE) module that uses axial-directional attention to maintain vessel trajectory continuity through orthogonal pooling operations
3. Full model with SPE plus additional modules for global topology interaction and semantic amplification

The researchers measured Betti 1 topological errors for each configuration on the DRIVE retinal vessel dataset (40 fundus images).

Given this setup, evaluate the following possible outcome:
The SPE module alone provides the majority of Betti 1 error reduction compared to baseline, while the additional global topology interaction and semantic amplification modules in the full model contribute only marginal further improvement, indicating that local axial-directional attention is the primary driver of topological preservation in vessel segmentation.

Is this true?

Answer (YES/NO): NO